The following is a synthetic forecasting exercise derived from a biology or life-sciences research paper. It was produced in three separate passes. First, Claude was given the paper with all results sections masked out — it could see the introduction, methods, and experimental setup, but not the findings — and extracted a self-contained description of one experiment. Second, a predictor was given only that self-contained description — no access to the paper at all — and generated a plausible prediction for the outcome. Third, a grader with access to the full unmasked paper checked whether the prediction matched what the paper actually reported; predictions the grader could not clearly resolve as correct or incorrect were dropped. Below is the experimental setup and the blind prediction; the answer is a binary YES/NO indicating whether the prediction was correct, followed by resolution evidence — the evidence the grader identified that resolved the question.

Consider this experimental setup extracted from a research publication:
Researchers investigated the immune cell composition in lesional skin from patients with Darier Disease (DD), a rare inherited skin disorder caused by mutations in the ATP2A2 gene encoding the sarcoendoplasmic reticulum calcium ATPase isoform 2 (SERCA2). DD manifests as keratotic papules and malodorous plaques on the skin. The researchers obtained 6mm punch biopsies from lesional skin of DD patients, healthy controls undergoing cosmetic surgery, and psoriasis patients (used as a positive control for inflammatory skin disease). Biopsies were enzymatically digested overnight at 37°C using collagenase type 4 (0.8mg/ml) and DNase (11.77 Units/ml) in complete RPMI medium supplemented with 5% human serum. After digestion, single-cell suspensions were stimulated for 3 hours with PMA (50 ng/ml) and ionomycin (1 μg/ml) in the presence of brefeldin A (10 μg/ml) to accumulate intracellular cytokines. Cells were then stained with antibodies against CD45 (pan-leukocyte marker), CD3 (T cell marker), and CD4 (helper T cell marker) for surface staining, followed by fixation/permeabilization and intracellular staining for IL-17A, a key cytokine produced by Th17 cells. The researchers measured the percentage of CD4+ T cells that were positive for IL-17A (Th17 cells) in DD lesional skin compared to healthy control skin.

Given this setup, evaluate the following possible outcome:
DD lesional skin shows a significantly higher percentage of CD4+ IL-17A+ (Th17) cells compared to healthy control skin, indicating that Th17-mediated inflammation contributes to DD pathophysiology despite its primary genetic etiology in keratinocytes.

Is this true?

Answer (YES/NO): YES